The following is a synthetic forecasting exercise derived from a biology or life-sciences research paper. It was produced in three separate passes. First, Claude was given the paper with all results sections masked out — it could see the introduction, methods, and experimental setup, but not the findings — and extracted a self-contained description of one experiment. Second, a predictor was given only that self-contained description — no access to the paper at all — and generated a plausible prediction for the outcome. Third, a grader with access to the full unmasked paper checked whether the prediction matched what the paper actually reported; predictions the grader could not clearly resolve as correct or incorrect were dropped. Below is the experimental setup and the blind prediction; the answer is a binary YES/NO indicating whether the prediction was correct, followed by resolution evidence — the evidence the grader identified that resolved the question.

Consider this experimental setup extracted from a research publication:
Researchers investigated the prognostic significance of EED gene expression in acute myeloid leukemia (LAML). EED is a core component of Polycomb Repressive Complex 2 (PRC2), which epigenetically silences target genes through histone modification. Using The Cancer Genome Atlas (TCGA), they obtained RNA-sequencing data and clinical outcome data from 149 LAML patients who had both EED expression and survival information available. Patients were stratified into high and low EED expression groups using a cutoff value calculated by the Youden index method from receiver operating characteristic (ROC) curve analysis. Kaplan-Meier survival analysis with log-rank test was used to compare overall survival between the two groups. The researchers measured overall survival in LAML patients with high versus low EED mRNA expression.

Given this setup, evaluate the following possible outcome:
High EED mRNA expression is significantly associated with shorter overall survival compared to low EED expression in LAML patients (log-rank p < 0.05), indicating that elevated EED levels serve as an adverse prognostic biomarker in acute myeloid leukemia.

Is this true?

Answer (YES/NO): YES